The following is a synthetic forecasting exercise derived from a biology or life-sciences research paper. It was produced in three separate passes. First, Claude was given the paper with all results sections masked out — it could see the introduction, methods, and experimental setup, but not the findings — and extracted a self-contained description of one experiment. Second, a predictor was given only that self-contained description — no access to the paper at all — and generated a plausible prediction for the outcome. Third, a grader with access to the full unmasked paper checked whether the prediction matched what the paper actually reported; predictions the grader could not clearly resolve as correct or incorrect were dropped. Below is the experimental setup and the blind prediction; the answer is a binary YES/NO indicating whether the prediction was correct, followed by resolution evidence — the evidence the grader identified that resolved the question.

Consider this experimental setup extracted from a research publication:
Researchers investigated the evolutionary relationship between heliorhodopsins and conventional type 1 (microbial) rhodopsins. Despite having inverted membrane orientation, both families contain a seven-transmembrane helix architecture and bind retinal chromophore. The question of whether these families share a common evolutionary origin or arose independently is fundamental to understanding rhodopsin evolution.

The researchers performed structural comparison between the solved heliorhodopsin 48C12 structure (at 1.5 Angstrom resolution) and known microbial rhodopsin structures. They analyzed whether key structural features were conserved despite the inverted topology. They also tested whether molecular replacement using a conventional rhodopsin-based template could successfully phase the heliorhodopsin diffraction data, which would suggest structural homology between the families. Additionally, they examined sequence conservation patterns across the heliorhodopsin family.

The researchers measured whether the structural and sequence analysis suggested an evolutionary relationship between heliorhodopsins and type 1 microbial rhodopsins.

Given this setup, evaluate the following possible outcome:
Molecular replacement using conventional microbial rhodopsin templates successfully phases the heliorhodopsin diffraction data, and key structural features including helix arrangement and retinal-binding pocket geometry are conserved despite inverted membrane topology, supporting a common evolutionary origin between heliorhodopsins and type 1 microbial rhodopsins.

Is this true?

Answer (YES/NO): NO